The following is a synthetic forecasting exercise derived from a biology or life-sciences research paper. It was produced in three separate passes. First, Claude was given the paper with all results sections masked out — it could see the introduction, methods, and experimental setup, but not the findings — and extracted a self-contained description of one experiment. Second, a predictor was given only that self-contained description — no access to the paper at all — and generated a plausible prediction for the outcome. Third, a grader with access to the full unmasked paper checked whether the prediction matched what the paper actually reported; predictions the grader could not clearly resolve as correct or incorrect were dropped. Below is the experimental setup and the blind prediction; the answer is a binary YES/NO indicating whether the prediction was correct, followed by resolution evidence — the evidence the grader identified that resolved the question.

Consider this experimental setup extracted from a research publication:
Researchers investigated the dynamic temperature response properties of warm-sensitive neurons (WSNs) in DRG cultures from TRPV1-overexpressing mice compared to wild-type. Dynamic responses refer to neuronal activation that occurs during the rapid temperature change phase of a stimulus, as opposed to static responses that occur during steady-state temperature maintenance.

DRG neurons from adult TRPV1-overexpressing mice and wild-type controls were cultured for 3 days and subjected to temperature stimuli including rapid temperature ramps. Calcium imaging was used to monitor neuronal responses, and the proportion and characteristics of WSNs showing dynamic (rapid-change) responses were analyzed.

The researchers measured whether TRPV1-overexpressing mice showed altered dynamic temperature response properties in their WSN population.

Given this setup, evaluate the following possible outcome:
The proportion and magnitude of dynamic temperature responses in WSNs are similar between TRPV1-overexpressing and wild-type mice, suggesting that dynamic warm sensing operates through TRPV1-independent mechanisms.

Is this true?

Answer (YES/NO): NO